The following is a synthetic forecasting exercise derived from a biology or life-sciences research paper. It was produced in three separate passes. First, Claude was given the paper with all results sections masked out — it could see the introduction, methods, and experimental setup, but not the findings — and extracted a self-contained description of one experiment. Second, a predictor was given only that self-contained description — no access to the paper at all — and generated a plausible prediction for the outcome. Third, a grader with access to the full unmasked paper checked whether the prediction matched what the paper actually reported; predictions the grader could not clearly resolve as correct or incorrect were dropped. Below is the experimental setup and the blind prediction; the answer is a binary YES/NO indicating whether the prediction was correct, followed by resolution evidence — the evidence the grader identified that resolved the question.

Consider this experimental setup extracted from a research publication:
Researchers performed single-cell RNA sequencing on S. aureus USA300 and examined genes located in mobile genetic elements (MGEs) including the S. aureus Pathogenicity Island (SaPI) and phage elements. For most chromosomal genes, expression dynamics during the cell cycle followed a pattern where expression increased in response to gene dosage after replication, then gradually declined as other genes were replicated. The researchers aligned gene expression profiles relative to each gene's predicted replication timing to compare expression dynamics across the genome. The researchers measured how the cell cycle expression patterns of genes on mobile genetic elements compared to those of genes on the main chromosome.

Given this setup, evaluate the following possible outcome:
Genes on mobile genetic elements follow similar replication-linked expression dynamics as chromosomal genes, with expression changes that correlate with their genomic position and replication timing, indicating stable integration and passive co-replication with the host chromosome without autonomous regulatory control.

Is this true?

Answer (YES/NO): NO